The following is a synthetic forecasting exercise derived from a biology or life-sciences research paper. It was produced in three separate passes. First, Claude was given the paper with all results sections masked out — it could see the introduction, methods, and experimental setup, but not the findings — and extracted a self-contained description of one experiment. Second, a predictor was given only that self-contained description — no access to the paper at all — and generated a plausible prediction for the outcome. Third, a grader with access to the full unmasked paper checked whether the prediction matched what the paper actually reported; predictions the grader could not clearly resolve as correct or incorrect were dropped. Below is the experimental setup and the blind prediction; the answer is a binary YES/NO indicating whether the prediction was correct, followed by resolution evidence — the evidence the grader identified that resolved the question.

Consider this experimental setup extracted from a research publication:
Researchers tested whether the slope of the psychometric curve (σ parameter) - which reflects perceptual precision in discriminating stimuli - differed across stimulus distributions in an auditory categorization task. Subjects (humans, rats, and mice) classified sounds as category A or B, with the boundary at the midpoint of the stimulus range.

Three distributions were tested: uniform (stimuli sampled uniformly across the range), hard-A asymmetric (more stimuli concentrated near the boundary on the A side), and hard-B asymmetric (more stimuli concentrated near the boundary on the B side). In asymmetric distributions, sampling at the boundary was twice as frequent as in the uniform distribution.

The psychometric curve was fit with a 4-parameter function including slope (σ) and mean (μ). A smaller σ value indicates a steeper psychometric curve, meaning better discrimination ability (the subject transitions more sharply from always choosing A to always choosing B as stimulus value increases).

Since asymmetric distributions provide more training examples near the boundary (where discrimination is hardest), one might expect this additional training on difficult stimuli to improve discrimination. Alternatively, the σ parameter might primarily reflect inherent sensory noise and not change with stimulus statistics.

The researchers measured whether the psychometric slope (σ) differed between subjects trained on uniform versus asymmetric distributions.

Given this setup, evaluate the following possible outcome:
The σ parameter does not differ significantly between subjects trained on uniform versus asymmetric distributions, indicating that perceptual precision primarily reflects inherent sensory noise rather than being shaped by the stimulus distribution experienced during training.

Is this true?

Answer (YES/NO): YES